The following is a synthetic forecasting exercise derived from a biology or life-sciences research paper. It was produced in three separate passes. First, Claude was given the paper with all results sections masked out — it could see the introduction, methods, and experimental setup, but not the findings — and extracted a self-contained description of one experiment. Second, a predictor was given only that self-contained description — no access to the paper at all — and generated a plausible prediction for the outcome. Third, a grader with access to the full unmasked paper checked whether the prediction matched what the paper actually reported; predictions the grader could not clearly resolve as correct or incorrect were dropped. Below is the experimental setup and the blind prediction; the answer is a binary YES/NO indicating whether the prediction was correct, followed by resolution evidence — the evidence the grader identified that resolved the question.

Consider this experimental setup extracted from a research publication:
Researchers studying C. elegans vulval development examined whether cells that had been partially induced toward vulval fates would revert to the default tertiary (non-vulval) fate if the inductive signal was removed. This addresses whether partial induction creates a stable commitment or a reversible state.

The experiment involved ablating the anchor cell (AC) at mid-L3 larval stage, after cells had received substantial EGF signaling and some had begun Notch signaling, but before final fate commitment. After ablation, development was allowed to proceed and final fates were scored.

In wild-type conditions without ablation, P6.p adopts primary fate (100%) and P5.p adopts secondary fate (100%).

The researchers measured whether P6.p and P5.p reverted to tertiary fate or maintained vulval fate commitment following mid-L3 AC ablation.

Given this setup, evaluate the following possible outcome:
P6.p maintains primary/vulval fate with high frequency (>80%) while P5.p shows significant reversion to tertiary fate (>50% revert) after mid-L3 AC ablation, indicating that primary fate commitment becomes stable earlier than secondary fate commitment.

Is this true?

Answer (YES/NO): NO